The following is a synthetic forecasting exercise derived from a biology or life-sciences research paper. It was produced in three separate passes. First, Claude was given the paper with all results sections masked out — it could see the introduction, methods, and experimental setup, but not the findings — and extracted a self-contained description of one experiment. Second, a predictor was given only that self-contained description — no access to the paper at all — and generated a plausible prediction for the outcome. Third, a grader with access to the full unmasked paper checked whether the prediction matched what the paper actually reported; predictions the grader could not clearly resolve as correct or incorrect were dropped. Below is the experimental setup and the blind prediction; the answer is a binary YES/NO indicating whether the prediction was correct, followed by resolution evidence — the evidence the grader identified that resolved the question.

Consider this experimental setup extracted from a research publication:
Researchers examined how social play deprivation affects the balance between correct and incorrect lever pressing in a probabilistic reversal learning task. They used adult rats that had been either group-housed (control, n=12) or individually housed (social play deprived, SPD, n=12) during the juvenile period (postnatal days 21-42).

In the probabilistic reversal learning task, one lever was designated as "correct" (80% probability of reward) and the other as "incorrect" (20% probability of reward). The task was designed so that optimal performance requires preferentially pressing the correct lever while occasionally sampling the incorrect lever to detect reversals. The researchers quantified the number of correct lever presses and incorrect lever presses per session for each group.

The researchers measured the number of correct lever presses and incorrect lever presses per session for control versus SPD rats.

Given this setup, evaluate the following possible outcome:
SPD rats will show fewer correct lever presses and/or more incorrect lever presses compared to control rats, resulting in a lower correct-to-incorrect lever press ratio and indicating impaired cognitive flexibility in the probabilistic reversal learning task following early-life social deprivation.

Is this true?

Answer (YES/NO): NO